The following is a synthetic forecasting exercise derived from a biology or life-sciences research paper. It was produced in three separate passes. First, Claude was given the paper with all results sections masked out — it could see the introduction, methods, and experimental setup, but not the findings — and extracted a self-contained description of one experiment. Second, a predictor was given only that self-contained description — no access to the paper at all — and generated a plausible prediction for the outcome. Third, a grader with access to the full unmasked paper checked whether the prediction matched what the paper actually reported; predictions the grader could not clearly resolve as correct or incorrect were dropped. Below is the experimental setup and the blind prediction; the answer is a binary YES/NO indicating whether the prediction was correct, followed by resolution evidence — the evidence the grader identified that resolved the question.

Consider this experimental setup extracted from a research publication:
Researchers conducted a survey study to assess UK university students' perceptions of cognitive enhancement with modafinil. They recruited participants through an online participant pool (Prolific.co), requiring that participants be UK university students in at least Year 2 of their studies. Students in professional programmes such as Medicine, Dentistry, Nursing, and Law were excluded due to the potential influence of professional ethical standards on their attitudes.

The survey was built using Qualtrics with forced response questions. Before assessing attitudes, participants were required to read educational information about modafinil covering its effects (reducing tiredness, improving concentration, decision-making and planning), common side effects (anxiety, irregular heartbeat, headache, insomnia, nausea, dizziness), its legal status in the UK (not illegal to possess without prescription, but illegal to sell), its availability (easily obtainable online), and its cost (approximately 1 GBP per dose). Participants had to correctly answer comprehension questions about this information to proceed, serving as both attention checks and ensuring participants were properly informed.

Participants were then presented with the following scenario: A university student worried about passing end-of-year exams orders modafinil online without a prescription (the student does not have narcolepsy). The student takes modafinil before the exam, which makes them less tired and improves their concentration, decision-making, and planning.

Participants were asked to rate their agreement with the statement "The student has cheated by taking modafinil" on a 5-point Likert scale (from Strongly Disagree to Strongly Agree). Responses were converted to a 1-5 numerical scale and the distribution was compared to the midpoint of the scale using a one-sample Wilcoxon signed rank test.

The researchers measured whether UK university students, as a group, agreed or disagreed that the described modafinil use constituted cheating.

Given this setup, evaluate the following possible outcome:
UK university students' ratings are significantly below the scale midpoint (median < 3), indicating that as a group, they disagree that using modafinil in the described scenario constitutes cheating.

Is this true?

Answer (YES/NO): YES